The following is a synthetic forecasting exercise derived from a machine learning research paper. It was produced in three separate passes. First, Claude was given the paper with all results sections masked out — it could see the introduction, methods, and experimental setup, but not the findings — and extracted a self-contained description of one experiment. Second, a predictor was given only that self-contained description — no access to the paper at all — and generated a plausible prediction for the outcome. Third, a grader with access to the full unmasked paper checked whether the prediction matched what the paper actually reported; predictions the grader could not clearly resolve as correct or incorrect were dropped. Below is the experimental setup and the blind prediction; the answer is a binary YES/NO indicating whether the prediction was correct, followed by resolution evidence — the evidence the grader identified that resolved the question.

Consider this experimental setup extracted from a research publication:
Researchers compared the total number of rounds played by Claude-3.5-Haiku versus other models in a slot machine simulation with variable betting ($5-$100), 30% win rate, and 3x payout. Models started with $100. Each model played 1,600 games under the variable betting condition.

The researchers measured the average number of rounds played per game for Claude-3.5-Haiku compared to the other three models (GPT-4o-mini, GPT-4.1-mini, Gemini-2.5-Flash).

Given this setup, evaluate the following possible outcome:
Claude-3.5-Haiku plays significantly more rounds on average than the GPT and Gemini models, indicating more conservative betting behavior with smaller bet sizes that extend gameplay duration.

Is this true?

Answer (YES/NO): NO